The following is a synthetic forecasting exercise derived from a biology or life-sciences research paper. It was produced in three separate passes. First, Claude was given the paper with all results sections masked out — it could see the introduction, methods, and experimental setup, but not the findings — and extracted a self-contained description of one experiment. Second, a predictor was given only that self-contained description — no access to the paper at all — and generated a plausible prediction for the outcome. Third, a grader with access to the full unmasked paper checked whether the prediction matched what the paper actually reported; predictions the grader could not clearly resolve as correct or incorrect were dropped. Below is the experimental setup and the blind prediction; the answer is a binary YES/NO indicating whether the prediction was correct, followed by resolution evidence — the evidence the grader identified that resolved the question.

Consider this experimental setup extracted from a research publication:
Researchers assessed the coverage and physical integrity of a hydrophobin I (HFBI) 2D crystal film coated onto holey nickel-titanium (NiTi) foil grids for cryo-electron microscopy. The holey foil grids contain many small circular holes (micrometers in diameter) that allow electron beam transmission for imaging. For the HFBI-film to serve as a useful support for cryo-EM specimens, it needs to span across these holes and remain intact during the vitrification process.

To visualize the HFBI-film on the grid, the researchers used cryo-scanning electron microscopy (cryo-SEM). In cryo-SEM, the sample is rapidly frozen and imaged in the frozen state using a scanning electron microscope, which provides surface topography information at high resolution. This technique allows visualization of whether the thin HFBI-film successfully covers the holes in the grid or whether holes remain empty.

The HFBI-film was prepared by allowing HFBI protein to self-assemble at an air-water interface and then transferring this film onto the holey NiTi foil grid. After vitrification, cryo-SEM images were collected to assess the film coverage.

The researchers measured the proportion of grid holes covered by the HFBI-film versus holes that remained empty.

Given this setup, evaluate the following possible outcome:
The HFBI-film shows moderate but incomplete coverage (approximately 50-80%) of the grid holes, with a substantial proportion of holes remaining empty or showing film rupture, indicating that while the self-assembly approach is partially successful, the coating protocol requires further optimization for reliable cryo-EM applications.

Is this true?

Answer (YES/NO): NO